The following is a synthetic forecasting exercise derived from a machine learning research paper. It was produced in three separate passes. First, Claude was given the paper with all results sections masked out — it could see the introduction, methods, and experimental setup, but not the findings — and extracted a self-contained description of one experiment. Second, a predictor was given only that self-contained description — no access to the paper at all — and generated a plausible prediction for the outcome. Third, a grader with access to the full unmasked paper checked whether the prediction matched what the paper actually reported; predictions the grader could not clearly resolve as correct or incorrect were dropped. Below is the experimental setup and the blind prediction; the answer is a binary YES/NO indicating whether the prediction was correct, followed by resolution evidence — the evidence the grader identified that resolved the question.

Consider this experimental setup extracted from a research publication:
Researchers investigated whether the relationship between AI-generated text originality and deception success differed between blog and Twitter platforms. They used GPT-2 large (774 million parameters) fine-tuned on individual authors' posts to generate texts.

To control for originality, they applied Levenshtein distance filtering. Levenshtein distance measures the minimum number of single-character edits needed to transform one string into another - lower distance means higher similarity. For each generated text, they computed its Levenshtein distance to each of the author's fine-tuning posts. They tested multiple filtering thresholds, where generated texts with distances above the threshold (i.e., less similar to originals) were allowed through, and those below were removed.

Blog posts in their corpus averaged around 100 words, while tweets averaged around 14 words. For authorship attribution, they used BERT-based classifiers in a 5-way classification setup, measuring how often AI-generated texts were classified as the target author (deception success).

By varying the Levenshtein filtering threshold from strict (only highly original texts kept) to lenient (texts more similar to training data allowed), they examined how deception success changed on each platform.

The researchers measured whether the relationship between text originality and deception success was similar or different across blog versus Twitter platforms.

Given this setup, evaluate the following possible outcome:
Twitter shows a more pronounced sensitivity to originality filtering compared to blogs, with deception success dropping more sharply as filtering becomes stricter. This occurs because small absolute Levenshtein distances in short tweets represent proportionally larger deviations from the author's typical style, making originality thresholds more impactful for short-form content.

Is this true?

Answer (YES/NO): YES